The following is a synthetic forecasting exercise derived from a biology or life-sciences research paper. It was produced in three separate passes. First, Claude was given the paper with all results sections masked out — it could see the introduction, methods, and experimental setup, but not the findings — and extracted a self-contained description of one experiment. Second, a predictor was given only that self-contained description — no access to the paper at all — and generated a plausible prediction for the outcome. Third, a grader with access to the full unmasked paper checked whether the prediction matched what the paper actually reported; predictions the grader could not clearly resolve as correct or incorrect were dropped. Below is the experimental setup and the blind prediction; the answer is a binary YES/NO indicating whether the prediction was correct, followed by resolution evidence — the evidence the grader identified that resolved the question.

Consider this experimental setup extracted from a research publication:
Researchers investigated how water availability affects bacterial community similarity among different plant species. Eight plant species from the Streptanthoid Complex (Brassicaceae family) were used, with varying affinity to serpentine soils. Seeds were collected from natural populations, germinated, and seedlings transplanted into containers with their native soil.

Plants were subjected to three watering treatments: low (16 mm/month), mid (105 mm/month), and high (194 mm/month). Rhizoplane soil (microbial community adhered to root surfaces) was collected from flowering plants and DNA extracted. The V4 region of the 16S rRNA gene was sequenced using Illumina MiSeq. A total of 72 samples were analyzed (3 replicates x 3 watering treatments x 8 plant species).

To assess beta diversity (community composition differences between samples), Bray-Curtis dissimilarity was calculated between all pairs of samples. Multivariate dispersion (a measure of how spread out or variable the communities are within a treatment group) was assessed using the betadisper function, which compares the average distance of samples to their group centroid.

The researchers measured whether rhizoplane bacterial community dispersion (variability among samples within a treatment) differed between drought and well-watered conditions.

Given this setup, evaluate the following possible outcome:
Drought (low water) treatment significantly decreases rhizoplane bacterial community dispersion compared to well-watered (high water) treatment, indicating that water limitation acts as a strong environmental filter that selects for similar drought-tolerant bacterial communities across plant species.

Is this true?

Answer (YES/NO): YES